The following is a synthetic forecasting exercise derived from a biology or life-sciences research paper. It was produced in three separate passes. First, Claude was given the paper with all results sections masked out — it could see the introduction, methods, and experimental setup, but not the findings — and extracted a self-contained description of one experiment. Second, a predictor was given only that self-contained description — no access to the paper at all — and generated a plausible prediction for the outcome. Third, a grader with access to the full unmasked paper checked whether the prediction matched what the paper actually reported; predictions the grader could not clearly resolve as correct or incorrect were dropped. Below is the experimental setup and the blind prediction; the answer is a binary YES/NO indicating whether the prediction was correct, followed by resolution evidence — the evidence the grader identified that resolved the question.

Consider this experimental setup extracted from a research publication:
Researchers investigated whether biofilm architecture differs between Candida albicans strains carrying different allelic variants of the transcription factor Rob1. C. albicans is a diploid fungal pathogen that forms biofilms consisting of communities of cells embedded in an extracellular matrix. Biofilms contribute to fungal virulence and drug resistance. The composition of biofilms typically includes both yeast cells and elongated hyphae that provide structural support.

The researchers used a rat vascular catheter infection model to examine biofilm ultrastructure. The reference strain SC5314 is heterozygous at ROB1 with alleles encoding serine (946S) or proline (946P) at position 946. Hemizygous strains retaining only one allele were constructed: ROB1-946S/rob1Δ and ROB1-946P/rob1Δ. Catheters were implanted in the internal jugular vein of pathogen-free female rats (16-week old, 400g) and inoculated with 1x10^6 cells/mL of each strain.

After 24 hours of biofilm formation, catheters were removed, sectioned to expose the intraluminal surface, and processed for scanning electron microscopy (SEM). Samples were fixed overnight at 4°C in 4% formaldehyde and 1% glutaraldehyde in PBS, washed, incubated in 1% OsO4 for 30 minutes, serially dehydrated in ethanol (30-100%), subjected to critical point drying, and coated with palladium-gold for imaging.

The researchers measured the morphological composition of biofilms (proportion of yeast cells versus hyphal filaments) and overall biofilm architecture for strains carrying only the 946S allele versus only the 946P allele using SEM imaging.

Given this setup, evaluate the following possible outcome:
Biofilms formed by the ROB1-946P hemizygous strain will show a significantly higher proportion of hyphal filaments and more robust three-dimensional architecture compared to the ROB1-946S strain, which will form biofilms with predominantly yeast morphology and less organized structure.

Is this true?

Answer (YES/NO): NO